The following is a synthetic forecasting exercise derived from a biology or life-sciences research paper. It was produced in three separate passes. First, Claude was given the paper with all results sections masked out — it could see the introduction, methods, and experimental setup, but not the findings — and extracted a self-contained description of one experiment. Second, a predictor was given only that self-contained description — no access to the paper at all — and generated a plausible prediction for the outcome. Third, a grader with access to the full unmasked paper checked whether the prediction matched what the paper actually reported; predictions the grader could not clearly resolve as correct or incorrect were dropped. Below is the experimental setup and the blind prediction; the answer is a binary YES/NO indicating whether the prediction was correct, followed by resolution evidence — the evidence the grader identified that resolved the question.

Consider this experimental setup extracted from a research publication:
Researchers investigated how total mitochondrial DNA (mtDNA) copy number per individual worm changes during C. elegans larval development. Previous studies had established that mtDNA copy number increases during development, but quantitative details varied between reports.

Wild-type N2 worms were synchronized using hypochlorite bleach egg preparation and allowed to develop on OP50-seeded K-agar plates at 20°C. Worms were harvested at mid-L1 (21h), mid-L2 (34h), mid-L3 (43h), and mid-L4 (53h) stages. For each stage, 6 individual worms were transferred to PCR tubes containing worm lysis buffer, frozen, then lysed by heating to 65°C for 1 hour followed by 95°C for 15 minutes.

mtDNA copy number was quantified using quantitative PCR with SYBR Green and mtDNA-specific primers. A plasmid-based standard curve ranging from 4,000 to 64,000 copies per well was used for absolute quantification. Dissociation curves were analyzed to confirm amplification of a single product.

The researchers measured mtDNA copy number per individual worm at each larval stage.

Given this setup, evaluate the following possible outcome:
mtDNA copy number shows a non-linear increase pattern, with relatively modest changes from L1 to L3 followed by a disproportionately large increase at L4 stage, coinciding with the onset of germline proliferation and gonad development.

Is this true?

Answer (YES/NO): NO